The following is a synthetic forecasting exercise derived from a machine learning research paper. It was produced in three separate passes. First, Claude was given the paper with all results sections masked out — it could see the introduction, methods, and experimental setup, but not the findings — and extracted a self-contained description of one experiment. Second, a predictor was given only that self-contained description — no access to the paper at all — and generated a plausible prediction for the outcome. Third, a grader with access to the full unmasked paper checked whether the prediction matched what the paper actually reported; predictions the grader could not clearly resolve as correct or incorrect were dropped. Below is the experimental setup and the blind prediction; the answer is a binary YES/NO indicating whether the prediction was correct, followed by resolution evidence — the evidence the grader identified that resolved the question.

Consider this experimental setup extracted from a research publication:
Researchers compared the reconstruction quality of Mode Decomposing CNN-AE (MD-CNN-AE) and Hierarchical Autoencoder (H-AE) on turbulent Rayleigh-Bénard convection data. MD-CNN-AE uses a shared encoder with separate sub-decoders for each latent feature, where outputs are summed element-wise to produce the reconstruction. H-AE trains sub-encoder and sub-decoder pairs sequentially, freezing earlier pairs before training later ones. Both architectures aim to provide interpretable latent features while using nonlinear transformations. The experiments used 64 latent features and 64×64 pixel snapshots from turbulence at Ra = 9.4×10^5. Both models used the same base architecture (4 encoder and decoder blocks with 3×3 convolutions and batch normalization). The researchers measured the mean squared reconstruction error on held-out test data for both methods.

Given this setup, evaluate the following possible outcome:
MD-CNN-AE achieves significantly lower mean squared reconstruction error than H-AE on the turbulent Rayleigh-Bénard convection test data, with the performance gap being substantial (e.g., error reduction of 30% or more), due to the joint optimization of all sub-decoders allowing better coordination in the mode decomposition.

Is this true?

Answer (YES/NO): NO